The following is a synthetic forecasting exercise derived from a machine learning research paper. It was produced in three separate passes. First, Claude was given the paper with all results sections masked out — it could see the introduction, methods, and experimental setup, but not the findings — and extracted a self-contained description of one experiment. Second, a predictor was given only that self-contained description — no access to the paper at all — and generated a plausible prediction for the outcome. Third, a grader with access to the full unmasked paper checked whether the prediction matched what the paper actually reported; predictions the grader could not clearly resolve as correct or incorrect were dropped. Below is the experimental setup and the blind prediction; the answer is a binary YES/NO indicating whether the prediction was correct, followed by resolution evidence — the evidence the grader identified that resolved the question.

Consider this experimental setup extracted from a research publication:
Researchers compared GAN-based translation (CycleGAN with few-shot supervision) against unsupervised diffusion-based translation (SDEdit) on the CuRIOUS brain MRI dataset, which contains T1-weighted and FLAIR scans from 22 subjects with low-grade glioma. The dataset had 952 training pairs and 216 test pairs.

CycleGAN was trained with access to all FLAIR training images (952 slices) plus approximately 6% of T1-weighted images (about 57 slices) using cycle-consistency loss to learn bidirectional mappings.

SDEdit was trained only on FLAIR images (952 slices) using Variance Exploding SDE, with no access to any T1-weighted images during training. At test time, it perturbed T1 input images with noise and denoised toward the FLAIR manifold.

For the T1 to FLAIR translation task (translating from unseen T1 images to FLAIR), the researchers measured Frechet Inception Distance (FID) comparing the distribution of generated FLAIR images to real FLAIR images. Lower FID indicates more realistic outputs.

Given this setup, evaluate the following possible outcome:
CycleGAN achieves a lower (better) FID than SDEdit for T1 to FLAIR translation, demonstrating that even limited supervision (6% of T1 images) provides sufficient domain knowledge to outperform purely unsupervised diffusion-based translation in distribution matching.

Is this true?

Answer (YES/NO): NO